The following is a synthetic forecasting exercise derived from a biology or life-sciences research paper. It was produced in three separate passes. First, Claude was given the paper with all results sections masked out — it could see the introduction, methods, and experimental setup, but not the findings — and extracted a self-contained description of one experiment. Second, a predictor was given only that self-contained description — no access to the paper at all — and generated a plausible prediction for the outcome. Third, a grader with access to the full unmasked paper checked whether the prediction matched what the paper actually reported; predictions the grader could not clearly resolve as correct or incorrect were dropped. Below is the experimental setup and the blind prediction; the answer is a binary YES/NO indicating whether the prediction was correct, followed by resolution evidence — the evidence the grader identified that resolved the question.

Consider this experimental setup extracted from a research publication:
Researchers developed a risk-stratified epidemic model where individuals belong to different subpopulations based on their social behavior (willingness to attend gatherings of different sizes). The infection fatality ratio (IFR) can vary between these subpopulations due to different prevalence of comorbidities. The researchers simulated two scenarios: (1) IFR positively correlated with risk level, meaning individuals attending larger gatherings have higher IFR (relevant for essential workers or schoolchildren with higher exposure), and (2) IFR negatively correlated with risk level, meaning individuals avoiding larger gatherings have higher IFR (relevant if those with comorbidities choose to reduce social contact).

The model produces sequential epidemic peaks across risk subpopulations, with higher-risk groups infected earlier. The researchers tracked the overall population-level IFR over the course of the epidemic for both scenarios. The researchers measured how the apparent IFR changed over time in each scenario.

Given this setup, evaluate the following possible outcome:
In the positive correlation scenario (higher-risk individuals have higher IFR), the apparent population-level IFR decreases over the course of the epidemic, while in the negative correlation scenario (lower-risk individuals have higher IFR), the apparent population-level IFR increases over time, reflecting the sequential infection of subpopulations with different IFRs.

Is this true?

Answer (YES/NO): YES